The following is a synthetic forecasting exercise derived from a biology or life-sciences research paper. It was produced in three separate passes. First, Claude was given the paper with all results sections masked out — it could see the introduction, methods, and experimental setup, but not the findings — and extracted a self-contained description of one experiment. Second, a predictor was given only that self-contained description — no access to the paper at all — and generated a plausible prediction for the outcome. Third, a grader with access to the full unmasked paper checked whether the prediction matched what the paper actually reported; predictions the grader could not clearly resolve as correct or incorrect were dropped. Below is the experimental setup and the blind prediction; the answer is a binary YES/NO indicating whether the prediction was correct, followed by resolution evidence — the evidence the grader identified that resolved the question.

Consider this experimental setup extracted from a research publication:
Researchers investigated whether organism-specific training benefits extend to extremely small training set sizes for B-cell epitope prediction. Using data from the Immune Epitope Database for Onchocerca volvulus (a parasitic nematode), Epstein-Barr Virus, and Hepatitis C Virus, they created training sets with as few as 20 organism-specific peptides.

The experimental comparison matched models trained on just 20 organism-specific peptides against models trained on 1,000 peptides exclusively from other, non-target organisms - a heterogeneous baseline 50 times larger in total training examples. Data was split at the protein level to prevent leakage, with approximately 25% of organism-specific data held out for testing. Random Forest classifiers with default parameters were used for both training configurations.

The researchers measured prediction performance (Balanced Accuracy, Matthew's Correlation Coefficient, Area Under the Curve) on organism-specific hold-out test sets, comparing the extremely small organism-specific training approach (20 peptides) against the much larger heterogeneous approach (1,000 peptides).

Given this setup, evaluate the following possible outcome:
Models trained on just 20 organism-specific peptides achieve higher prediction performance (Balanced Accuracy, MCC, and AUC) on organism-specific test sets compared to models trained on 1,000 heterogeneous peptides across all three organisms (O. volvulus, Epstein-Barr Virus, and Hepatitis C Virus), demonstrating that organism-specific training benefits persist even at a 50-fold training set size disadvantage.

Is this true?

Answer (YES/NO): NO